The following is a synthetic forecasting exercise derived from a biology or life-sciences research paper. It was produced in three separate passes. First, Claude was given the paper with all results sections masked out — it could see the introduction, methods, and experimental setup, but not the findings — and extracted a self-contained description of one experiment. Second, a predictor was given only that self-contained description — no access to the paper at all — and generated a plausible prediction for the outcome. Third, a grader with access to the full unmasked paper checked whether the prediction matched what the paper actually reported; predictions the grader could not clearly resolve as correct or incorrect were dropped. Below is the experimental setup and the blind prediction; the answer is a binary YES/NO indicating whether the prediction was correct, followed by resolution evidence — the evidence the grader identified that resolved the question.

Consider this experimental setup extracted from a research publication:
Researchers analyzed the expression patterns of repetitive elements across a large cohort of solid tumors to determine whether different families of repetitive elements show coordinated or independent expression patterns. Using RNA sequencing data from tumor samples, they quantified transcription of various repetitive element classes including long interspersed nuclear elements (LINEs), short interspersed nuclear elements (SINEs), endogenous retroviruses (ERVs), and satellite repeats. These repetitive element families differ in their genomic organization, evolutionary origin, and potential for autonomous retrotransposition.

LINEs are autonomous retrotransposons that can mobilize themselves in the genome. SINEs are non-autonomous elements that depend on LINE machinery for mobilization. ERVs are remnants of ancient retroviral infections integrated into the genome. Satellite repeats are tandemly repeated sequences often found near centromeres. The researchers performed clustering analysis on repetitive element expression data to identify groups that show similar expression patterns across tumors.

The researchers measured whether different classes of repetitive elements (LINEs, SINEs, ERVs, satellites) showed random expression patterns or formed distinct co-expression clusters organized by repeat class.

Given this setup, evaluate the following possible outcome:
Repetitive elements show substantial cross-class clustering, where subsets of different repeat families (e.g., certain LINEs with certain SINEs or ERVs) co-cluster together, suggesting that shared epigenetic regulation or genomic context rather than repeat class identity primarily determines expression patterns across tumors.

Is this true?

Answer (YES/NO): NO